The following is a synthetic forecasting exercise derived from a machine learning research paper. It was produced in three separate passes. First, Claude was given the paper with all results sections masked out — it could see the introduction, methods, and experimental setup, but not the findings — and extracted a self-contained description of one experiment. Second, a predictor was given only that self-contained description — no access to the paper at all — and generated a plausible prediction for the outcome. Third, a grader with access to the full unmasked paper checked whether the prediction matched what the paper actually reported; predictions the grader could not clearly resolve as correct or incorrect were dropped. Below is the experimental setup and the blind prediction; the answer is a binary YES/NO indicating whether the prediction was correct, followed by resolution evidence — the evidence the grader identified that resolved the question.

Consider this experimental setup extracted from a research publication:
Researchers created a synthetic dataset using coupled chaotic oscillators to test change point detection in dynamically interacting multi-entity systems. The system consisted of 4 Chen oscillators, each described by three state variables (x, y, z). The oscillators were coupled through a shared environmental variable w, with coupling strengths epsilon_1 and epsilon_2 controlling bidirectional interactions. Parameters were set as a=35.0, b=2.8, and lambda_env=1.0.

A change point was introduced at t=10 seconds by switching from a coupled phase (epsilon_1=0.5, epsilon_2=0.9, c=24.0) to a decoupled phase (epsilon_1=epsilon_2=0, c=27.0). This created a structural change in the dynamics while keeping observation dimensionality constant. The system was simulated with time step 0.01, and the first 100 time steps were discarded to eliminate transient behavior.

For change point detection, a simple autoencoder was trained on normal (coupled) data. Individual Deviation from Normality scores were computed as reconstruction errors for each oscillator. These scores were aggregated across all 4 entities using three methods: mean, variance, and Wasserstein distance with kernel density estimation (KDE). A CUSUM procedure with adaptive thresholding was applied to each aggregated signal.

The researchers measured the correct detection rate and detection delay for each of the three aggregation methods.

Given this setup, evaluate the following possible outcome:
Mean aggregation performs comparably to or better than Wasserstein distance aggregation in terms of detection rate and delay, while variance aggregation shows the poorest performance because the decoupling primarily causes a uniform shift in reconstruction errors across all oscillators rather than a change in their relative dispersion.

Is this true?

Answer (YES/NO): NO